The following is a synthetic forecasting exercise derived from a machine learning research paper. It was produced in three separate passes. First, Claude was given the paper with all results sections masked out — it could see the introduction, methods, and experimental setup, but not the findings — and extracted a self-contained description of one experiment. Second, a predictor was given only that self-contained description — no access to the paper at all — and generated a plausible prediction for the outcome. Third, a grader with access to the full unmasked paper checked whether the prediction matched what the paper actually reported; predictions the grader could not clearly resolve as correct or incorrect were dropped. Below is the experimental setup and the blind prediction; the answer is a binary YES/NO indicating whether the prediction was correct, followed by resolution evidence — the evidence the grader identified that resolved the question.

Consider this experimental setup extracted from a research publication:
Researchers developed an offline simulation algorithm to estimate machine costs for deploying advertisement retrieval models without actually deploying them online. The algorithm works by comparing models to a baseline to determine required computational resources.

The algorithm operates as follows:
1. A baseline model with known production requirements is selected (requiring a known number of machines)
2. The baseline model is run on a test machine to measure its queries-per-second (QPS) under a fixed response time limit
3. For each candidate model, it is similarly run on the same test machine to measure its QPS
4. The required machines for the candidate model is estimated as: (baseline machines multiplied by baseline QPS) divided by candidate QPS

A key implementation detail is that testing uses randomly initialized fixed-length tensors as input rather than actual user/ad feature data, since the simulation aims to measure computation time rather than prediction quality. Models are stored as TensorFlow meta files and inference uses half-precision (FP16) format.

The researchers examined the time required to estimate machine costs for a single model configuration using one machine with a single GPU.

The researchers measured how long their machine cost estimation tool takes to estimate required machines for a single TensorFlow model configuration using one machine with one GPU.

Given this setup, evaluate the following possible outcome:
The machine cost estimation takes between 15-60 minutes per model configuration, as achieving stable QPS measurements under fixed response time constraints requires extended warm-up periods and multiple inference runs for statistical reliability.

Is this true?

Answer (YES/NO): NO